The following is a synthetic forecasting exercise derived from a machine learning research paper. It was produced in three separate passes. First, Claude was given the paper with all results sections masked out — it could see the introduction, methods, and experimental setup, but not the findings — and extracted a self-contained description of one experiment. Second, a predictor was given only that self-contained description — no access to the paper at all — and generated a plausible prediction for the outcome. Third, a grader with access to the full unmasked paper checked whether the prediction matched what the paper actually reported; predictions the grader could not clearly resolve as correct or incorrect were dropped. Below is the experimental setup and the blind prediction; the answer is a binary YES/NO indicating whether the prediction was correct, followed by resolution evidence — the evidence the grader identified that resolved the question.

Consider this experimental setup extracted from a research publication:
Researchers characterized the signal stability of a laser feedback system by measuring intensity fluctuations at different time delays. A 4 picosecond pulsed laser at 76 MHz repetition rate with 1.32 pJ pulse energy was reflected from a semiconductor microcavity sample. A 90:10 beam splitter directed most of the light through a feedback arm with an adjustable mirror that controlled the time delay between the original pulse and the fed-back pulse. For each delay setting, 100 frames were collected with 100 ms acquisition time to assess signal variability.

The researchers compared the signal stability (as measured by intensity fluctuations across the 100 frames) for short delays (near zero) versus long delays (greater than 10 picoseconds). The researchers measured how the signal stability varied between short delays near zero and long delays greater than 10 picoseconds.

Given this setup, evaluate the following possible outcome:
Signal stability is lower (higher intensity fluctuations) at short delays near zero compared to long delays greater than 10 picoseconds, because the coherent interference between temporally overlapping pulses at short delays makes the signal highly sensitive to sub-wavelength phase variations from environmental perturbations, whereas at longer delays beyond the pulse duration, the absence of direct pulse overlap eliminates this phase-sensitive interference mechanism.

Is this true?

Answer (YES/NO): YES